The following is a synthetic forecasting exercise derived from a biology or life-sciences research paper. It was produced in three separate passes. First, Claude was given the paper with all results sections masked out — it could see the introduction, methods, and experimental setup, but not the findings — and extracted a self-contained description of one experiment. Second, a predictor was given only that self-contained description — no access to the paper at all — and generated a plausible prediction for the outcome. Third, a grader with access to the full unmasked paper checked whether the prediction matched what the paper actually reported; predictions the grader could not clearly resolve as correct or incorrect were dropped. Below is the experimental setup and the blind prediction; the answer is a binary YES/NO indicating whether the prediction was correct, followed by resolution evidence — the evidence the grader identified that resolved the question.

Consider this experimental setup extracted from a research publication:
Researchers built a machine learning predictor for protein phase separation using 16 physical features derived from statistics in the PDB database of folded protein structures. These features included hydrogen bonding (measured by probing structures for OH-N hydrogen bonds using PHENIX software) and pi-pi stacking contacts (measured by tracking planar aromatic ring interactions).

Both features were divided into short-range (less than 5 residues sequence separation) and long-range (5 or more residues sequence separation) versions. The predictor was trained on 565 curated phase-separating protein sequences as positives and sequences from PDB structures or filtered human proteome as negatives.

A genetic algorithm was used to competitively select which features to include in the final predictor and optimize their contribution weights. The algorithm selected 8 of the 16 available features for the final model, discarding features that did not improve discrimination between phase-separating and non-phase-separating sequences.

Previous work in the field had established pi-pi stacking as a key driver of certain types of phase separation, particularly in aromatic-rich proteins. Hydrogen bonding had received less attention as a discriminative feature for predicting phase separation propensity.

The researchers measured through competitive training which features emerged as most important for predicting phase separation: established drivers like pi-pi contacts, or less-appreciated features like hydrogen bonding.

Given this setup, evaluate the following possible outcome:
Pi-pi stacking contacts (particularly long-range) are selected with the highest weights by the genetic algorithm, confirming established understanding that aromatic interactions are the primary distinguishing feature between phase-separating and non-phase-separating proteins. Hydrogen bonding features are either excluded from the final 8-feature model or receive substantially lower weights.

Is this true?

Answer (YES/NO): NO